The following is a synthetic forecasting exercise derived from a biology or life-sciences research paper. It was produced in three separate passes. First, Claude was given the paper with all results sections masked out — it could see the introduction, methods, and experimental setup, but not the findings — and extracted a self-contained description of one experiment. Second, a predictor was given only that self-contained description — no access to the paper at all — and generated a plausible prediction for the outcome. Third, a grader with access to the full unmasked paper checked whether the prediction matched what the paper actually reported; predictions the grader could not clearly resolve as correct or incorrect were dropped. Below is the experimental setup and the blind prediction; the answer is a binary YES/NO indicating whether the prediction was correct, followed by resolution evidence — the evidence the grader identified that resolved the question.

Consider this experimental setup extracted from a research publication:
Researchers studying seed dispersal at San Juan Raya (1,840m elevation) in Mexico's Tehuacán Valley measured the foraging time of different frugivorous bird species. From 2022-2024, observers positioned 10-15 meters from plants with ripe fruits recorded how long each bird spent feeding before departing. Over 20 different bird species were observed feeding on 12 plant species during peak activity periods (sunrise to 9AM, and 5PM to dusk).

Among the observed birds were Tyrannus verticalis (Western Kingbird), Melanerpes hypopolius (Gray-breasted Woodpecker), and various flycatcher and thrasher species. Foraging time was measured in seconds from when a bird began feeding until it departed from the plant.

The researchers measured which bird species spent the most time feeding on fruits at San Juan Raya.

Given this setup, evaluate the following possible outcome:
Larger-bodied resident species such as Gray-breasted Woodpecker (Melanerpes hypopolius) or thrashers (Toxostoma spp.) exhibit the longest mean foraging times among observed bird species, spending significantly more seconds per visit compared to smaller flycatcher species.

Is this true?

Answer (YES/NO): NO